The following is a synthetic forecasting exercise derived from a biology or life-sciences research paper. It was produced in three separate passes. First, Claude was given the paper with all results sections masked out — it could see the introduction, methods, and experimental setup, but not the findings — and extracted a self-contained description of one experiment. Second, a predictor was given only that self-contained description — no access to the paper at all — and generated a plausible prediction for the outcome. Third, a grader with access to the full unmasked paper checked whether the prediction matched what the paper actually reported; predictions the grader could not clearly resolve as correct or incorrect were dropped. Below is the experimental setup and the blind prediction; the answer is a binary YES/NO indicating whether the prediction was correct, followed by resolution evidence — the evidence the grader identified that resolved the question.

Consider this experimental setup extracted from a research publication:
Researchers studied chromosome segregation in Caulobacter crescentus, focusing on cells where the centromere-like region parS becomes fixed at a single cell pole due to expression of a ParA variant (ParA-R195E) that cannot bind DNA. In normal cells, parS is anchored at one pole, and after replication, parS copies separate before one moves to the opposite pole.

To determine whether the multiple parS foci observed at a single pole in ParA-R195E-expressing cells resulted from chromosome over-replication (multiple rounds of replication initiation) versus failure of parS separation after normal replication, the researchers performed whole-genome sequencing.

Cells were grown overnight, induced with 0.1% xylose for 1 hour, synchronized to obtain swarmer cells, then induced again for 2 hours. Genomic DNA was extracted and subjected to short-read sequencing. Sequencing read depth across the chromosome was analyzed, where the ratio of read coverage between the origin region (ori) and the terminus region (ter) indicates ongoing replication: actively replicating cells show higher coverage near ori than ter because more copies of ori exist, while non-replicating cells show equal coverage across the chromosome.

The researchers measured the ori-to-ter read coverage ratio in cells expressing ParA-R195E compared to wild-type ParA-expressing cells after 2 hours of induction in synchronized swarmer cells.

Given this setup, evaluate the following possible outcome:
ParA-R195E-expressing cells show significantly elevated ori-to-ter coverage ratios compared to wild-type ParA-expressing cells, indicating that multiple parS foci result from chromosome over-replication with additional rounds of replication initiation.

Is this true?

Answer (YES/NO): NO